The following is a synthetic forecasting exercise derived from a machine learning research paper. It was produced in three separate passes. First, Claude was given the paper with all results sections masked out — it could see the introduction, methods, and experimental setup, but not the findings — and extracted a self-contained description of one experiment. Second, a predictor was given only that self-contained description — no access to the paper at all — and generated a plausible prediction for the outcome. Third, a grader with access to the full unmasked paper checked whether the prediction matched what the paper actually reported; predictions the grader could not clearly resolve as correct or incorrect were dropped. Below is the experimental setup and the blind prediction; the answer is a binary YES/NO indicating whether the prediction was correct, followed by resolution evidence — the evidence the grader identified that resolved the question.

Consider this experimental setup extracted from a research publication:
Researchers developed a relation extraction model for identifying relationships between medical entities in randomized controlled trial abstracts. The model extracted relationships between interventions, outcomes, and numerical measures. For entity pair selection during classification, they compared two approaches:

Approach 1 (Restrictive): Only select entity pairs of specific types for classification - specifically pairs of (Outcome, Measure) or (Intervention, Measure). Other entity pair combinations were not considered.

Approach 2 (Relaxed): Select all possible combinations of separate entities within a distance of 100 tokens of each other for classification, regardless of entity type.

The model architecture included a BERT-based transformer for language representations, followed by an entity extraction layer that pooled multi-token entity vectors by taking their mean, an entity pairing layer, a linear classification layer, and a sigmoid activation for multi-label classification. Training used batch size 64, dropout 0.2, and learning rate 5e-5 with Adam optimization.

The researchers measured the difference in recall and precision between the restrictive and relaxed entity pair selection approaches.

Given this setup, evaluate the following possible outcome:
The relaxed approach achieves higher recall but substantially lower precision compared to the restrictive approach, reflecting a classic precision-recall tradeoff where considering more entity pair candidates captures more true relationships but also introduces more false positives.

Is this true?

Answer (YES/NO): NO